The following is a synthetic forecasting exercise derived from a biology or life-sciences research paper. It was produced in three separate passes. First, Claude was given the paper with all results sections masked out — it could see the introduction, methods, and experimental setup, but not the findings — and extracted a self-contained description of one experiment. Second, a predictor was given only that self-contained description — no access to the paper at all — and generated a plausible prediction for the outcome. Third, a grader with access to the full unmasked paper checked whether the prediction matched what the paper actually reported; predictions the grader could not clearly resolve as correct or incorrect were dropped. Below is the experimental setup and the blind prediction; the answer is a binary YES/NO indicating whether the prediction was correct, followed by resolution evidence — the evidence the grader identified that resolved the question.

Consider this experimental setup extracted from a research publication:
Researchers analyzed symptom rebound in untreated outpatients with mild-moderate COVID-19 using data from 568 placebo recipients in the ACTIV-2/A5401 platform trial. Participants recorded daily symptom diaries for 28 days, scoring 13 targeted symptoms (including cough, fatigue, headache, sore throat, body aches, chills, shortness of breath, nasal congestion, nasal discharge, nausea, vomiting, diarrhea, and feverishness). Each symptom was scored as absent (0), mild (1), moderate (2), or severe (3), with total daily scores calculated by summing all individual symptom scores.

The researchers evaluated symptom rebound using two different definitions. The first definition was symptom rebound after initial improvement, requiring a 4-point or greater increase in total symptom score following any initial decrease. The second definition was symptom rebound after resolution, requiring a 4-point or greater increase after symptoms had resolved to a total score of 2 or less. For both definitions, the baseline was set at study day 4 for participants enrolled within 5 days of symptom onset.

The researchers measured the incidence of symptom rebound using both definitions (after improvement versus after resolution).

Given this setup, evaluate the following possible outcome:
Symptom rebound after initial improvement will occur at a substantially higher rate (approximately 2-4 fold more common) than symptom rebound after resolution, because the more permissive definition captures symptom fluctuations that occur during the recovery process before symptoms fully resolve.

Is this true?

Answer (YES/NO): YES